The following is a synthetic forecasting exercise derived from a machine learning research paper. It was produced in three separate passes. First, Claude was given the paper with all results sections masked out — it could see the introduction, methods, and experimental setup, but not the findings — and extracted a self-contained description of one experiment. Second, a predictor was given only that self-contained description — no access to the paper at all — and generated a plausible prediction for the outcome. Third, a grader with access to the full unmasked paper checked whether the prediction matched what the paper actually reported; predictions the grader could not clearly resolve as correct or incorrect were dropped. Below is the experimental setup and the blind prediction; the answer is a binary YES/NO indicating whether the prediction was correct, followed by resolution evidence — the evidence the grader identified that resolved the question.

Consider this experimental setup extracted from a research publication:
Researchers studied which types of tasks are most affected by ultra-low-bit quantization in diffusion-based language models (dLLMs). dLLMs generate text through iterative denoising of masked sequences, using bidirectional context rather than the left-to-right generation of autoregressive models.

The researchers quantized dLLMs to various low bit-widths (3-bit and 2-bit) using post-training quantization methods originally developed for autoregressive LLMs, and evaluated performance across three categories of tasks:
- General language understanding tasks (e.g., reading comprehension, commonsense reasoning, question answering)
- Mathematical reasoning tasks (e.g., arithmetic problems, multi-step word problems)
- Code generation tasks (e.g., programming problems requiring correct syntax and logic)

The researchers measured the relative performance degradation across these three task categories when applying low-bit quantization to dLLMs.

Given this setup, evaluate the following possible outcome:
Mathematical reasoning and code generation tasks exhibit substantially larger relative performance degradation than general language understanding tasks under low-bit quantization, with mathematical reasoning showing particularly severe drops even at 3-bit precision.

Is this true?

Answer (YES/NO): YES